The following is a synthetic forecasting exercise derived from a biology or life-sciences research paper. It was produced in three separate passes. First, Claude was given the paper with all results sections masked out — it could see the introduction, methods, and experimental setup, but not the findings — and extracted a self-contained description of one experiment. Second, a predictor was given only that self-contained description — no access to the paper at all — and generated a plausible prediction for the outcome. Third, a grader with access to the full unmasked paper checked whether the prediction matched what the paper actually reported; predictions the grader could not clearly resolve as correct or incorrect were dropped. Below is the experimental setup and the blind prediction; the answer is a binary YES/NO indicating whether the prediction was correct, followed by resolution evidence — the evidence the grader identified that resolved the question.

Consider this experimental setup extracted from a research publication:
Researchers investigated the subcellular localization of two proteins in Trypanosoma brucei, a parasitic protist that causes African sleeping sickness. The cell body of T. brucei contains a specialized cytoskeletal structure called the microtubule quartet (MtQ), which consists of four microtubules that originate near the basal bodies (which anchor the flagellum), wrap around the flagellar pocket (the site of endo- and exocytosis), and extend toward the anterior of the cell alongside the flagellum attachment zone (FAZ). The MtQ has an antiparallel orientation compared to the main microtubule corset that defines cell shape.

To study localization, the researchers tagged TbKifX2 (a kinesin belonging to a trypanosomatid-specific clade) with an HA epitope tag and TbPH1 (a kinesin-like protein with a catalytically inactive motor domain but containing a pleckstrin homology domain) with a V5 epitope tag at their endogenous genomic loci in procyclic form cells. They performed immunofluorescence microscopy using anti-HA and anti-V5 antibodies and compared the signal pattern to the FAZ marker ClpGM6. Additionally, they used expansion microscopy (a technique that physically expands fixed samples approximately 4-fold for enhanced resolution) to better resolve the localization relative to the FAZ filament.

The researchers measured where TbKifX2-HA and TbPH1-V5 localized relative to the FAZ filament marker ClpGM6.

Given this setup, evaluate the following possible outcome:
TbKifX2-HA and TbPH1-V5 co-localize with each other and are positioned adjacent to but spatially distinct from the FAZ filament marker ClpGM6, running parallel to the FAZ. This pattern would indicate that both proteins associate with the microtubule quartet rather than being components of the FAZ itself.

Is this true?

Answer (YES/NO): YES